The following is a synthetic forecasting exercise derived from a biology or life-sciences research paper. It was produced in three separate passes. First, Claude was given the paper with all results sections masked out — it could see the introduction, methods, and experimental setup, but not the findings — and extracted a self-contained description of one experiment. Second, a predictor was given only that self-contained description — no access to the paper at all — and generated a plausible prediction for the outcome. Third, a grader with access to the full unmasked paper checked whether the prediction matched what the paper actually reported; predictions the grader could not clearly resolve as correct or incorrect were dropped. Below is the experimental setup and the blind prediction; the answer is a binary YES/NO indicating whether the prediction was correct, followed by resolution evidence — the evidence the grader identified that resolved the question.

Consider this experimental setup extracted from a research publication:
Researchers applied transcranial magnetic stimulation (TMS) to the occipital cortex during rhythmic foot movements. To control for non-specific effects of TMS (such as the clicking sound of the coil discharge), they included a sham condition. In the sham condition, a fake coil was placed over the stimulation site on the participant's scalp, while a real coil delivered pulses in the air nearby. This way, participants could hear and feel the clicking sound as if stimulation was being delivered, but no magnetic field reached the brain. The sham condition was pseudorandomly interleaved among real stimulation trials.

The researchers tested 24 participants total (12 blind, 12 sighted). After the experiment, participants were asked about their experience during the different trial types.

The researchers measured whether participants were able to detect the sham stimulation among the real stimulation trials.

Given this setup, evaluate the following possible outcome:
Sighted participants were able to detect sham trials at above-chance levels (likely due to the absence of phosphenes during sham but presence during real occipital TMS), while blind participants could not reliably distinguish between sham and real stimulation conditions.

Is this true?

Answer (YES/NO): NO